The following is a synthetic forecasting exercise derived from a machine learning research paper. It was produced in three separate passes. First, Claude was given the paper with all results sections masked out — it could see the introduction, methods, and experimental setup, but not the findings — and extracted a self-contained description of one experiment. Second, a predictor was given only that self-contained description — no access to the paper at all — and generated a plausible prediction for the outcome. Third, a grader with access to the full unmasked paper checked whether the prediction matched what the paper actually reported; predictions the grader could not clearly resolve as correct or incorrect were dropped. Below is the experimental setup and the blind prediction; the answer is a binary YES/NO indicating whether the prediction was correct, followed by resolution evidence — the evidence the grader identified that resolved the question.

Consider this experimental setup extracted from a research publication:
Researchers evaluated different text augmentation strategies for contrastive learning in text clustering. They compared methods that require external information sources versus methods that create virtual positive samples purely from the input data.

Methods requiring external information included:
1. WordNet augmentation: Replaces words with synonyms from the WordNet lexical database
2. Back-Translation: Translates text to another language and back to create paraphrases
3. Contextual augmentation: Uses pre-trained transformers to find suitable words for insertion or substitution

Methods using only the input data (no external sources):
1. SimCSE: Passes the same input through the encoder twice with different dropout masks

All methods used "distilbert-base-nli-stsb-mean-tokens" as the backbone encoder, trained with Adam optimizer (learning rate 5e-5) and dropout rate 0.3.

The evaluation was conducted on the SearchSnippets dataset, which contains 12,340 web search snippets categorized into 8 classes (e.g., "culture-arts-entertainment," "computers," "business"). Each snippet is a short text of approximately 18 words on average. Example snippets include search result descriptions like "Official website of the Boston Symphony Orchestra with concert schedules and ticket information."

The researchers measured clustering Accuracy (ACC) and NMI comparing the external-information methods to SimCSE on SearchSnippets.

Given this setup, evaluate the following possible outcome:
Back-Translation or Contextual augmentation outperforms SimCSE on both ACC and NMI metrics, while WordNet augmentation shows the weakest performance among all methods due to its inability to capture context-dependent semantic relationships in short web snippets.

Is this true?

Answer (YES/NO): NO